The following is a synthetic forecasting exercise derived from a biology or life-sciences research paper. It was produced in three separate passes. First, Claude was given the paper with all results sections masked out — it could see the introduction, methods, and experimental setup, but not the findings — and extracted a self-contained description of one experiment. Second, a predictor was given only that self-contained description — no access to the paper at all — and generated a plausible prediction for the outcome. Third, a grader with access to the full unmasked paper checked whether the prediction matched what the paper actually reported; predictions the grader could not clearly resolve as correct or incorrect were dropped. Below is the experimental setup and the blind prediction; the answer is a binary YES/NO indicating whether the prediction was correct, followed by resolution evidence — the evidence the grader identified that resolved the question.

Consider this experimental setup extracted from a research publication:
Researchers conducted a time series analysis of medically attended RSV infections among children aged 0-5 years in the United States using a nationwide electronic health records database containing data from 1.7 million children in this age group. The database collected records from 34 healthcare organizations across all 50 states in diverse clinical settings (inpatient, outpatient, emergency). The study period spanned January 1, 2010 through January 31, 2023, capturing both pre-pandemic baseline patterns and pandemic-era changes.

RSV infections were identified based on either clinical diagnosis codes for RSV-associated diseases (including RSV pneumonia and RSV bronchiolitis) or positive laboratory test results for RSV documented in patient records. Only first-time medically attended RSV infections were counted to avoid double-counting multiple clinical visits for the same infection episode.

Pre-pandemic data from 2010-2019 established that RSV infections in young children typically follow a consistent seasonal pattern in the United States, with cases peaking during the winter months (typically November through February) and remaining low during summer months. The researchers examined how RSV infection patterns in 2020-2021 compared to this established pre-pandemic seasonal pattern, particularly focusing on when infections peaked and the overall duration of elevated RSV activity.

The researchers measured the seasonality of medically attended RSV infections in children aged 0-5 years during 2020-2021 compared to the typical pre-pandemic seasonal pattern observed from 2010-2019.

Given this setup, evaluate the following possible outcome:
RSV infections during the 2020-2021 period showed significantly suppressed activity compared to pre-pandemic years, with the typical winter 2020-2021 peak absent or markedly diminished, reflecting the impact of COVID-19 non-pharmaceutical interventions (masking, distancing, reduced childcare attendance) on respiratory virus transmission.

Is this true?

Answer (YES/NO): YES